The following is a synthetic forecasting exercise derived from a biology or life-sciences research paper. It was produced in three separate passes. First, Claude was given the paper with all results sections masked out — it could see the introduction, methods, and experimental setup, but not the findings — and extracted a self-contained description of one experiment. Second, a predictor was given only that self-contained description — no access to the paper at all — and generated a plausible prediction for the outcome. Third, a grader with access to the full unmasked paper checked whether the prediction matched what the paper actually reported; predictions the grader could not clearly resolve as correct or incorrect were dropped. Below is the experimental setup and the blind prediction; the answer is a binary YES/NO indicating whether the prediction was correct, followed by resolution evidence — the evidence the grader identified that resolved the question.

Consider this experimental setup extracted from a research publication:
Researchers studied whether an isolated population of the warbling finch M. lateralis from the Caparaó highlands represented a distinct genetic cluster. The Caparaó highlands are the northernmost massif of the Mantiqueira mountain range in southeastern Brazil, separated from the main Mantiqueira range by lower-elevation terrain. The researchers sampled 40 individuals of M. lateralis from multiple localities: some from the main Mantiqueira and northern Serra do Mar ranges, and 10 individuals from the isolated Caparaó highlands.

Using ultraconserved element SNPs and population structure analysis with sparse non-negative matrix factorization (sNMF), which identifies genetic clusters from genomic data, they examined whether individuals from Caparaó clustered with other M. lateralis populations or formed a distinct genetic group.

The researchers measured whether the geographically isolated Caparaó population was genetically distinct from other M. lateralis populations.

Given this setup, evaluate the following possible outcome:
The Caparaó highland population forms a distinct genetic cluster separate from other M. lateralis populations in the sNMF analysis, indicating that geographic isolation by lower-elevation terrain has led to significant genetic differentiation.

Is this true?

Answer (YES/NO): YES